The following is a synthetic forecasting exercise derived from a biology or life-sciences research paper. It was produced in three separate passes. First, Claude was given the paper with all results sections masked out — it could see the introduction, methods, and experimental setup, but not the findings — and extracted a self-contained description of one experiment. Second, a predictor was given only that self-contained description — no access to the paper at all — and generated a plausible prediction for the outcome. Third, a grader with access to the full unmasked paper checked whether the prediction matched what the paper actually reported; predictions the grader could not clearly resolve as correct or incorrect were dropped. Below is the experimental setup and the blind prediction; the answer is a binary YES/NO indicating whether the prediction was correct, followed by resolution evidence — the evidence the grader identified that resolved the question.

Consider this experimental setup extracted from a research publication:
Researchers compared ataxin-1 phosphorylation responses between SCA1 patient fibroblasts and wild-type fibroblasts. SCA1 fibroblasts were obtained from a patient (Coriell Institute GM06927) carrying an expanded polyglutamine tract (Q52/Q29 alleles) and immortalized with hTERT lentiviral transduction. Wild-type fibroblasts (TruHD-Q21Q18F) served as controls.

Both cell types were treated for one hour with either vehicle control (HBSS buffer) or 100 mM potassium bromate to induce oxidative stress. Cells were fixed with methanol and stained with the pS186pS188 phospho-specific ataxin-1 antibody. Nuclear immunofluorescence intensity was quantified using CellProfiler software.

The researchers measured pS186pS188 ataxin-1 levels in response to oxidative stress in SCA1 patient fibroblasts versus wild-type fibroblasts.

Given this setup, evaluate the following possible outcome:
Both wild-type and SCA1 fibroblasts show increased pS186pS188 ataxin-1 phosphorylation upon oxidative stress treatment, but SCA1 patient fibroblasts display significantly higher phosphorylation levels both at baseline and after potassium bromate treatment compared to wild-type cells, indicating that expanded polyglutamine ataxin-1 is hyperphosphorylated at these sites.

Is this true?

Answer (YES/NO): NO